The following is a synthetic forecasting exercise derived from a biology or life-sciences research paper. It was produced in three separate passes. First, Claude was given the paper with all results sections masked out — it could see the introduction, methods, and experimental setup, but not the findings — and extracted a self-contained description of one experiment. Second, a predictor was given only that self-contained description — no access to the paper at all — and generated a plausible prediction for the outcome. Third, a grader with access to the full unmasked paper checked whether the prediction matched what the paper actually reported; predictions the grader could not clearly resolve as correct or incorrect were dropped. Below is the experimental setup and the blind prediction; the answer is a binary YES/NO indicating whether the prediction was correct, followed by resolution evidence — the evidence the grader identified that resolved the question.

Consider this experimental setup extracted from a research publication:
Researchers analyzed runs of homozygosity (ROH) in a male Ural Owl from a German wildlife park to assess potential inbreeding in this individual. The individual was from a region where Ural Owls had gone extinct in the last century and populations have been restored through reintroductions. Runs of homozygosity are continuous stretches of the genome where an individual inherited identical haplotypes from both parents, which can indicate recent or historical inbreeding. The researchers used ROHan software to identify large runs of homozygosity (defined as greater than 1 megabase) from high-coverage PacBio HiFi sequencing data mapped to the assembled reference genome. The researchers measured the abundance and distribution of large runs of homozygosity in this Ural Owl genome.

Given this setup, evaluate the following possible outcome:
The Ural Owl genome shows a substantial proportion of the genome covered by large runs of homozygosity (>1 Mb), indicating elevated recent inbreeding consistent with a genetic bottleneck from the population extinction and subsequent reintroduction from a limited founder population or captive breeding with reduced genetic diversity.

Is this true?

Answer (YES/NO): NO